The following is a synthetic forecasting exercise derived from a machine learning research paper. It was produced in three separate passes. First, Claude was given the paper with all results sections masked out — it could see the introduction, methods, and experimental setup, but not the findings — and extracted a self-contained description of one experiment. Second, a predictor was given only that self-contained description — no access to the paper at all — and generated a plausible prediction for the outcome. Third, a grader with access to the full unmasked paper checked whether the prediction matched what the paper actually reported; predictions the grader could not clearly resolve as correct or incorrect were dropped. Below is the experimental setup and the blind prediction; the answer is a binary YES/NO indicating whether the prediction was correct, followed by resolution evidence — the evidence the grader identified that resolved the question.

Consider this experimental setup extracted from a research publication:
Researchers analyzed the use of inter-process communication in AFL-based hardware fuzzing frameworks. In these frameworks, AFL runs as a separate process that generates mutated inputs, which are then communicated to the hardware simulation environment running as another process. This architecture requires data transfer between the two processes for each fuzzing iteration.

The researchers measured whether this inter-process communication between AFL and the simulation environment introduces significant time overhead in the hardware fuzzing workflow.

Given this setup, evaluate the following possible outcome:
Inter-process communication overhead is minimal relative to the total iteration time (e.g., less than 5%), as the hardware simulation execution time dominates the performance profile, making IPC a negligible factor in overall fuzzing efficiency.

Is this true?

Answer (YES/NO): NO